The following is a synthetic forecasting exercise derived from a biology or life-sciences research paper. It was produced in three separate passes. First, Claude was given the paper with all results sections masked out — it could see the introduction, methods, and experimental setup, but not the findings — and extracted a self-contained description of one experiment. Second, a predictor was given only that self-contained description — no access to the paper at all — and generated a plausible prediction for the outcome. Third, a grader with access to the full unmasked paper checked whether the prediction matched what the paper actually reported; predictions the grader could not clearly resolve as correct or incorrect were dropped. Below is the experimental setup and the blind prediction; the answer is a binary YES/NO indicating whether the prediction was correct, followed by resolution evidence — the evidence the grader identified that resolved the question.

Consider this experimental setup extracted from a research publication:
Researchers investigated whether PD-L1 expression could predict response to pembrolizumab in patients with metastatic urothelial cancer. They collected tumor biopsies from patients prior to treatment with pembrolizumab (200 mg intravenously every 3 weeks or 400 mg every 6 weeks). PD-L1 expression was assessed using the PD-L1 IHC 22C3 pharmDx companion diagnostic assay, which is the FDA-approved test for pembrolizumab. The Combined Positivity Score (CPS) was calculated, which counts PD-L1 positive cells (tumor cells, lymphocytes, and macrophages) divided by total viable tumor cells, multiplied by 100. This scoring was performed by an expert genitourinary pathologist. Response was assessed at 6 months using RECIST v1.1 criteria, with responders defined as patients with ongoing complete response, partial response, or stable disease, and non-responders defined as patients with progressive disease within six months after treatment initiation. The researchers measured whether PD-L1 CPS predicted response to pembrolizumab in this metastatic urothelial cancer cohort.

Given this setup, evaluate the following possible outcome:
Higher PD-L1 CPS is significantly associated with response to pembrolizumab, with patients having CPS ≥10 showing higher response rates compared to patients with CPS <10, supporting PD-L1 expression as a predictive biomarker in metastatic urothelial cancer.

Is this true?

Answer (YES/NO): NO